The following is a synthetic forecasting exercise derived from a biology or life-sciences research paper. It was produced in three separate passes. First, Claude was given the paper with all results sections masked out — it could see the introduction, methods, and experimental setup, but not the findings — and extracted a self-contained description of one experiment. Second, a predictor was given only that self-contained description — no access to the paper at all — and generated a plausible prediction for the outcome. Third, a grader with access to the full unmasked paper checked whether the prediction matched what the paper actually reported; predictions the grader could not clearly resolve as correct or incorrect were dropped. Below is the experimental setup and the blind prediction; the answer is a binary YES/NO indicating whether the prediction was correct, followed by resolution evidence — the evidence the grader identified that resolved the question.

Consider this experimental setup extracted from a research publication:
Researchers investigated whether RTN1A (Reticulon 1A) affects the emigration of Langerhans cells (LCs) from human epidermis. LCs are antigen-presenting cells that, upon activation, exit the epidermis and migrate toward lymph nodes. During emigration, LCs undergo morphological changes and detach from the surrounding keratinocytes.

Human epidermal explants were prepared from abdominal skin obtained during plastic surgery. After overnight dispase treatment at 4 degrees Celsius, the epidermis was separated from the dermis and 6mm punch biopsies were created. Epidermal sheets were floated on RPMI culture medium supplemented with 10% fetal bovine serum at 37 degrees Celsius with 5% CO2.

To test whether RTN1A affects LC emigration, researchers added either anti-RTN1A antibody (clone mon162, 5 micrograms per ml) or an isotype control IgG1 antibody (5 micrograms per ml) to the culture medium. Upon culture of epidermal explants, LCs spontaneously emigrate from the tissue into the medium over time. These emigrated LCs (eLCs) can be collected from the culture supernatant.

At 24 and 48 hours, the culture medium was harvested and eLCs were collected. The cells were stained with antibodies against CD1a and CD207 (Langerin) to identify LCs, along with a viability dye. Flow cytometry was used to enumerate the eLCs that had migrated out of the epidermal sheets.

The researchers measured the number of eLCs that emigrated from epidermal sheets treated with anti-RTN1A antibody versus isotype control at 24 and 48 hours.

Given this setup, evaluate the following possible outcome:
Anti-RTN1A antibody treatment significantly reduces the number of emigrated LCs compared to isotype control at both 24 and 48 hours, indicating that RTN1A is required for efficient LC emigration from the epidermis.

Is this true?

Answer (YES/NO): NO